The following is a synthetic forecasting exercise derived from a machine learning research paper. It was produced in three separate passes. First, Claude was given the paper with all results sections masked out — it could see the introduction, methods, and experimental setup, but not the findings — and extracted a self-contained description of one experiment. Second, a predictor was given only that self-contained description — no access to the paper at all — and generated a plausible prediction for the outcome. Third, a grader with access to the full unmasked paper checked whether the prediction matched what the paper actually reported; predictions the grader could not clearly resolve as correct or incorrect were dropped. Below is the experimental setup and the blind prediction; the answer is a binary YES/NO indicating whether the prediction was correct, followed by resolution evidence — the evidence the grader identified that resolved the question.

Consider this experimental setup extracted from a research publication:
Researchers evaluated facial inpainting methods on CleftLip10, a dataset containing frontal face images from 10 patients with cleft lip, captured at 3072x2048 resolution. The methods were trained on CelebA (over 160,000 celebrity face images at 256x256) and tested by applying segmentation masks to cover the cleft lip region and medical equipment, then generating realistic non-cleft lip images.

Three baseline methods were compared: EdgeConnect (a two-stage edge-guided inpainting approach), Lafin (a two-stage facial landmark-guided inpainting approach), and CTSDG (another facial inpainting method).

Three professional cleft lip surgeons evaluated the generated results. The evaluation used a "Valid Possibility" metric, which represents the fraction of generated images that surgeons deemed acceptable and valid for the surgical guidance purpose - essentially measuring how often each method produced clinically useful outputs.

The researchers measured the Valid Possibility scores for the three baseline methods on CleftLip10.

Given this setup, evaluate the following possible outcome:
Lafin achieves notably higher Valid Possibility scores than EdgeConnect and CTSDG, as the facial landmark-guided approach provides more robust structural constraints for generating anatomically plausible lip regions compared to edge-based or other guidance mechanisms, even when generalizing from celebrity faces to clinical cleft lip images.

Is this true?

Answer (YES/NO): NO